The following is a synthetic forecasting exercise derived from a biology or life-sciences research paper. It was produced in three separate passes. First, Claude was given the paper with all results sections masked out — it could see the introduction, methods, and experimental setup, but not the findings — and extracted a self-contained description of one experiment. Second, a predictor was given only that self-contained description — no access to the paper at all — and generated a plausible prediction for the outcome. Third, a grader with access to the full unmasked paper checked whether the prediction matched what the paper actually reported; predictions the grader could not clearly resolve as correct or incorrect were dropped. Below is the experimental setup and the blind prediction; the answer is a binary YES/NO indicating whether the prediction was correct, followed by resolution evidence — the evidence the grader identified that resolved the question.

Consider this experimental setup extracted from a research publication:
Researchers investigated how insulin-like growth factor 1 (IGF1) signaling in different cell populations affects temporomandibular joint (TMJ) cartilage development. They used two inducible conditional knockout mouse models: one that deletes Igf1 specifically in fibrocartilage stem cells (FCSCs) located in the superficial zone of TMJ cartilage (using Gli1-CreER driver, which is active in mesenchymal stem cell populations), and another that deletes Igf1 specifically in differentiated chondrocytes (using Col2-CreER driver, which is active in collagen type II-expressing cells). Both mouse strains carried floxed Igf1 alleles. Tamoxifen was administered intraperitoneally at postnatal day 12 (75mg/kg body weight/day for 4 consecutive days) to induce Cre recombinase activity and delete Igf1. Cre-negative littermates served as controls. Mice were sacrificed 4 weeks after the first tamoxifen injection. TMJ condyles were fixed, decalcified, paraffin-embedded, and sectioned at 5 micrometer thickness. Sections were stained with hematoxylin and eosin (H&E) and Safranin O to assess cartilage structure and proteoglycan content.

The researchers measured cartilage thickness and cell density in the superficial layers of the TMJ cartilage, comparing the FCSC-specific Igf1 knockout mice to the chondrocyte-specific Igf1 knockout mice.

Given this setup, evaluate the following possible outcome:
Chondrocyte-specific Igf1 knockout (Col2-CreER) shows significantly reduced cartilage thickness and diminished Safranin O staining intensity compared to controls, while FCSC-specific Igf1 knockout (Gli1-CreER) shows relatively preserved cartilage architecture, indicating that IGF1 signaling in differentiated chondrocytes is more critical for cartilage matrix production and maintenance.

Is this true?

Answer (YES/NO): NO